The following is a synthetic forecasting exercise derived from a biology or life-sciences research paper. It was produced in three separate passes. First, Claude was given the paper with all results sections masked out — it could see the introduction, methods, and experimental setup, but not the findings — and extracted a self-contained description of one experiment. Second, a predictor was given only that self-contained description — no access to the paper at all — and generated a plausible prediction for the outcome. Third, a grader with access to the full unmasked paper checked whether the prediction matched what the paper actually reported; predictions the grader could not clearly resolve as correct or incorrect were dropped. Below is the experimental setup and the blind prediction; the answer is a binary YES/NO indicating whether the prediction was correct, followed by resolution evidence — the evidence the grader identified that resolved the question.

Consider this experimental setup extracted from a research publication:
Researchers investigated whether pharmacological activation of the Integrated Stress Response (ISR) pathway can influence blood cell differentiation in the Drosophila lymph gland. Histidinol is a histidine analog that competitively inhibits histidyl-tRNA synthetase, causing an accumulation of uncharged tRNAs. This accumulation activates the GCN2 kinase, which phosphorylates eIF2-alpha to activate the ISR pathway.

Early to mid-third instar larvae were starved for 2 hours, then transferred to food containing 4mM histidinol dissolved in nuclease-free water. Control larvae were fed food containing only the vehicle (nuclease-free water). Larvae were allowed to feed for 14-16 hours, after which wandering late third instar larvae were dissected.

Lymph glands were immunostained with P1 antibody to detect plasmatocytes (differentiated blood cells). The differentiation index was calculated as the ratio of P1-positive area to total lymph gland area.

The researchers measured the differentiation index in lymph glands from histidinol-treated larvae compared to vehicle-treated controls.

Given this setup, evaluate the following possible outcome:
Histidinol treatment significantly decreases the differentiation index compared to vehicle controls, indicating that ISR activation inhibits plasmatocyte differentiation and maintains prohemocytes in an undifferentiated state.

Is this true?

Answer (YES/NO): NO